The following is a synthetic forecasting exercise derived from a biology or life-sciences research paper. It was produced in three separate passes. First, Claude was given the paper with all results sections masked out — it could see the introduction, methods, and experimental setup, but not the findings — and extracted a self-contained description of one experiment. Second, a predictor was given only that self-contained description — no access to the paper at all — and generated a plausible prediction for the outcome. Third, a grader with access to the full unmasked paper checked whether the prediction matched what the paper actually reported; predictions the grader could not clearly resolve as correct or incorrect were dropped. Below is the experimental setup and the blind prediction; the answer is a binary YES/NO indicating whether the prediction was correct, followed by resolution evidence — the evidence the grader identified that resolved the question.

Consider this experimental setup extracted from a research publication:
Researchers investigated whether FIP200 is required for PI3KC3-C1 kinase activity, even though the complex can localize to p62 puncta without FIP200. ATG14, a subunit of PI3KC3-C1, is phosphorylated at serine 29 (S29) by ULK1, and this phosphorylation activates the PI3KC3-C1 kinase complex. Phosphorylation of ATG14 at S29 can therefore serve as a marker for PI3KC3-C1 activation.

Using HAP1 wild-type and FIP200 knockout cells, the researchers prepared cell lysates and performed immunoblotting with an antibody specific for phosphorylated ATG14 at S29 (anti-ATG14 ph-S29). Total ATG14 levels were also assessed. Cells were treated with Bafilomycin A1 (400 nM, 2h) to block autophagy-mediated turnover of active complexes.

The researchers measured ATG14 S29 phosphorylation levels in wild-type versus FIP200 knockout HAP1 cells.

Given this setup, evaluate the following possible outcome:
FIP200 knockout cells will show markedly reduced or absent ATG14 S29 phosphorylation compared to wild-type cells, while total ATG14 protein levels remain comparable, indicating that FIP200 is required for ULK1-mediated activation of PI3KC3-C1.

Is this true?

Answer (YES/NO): YES